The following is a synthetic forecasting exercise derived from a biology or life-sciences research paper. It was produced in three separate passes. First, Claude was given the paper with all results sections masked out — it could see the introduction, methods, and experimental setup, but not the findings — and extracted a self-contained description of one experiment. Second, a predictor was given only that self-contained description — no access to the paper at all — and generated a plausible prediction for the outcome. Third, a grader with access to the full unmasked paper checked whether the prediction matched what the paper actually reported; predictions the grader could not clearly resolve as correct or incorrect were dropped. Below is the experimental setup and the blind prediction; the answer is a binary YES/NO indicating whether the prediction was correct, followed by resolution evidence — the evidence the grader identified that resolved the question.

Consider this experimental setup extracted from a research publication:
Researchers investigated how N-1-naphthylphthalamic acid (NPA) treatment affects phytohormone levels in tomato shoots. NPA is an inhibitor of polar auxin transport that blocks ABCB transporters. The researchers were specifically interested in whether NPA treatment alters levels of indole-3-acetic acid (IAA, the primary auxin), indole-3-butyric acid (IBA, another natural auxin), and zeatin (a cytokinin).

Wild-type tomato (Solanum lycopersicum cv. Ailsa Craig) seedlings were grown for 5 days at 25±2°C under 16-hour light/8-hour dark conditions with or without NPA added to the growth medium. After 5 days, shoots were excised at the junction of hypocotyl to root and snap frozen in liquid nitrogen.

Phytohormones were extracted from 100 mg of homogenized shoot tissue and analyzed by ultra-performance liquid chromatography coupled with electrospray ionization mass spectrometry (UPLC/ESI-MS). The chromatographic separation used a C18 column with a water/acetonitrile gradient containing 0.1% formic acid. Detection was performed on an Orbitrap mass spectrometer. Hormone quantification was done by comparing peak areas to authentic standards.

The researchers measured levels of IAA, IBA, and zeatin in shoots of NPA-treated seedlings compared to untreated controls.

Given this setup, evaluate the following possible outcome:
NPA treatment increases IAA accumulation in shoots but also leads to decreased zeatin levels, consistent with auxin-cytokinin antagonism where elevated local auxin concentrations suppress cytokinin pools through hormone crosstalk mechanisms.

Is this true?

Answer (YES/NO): NO